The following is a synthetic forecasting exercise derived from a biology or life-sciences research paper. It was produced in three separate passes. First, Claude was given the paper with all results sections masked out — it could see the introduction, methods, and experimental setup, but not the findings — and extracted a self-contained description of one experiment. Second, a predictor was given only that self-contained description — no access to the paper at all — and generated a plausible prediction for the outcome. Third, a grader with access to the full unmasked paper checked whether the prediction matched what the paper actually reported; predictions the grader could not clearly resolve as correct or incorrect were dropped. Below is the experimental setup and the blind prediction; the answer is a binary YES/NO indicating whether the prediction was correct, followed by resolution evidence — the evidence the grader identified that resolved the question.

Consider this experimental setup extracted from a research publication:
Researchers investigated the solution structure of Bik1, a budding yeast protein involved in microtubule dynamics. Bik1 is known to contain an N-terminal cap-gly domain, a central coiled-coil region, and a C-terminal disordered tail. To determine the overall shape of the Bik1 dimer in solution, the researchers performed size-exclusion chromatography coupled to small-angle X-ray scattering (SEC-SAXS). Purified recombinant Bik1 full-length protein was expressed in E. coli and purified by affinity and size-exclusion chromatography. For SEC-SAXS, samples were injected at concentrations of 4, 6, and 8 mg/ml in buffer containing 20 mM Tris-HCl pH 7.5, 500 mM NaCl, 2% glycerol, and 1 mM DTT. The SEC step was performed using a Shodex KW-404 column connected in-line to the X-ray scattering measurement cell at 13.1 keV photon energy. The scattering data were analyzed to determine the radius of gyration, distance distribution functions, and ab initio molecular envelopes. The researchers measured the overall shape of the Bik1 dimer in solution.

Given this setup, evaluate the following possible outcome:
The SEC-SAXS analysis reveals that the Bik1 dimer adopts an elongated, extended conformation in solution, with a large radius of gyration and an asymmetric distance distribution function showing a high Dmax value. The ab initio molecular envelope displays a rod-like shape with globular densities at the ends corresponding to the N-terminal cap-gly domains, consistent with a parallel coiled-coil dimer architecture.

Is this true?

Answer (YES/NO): NO